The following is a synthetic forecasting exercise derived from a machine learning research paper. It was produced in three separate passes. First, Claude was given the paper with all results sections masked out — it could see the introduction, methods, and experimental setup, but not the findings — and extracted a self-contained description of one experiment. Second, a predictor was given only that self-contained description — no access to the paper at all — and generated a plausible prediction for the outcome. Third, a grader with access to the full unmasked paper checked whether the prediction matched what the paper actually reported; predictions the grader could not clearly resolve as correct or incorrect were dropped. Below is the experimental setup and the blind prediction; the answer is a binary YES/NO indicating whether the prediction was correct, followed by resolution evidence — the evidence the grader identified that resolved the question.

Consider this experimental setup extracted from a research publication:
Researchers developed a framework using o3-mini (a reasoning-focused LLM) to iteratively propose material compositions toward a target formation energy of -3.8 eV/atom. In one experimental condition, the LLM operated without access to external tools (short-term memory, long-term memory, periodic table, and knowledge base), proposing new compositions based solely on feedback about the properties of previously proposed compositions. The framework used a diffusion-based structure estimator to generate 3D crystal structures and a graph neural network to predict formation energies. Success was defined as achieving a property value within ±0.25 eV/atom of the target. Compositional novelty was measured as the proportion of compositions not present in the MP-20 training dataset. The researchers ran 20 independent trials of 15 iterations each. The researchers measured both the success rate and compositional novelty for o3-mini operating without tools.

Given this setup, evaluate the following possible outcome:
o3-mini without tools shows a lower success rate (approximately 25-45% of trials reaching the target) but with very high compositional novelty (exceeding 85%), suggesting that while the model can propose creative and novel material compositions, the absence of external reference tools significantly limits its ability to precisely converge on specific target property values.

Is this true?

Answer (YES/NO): NO